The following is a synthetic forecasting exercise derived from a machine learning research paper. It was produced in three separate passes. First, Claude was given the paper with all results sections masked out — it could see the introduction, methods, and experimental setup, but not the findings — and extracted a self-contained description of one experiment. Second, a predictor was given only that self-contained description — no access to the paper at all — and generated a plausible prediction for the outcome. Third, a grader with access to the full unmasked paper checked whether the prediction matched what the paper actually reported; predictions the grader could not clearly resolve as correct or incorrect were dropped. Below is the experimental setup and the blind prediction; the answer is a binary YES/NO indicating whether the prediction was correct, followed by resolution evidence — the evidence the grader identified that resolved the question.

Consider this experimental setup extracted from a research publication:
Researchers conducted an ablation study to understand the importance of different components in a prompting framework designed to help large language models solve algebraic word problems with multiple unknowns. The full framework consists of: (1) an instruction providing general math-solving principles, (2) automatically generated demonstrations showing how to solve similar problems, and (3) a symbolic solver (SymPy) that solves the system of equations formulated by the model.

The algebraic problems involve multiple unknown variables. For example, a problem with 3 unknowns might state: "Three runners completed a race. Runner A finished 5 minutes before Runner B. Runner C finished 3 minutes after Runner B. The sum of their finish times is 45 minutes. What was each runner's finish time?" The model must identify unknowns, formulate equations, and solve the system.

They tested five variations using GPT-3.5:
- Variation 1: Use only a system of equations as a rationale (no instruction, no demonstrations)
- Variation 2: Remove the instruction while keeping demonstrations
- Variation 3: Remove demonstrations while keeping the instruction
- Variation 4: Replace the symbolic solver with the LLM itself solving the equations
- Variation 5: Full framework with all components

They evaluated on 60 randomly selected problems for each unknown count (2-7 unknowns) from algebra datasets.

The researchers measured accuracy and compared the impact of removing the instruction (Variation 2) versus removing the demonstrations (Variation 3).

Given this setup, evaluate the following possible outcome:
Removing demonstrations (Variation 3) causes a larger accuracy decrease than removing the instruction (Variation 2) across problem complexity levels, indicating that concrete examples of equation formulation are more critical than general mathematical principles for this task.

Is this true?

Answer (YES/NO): NO